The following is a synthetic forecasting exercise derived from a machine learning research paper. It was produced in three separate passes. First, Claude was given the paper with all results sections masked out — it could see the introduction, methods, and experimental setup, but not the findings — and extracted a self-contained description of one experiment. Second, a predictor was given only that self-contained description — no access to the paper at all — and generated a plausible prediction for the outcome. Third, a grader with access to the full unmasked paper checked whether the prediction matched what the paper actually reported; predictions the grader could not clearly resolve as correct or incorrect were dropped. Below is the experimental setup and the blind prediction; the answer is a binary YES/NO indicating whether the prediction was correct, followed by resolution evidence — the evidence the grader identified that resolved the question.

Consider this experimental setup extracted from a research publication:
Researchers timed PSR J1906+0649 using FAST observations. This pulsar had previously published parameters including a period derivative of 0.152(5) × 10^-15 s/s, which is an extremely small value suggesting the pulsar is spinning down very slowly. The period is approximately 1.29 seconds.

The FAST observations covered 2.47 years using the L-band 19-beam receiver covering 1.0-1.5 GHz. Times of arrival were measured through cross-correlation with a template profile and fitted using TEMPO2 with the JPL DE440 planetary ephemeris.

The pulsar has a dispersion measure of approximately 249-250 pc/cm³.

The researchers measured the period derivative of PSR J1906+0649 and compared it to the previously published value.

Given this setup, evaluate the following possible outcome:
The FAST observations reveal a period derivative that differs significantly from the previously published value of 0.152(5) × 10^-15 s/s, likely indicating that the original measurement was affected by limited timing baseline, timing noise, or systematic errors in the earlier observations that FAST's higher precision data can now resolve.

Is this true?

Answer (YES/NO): NO